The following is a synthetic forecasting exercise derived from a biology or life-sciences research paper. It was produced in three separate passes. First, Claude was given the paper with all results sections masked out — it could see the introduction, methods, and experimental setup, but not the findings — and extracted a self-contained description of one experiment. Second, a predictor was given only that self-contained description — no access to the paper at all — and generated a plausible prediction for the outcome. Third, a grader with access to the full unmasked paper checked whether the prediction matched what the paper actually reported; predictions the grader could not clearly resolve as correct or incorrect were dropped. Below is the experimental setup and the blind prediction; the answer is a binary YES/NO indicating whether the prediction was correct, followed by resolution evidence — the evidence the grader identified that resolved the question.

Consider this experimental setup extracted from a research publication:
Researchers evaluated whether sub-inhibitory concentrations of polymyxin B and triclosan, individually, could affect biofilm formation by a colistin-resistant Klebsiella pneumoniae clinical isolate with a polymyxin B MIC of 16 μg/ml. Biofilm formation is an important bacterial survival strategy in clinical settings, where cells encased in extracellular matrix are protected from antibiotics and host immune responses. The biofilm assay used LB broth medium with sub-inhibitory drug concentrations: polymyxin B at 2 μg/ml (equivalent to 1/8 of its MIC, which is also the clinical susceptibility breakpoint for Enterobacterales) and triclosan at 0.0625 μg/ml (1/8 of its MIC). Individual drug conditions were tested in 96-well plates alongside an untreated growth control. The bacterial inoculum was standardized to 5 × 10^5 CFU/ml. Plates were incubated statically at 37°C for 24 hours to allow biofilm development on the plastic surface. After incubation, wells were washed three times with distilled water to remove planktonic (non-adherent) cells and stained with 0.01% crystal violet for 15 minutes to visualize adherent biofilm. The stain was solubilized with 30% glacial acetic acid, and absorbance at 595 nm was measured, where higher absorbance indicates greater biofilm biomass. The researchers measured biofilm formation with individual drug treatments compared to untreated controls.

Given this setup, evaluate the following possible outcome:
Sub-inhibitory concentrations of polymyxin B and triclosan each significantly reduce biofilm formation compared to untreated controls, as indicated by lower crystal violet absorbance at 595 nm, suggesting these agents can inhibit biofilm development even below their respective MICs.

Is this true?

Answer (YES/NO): NO